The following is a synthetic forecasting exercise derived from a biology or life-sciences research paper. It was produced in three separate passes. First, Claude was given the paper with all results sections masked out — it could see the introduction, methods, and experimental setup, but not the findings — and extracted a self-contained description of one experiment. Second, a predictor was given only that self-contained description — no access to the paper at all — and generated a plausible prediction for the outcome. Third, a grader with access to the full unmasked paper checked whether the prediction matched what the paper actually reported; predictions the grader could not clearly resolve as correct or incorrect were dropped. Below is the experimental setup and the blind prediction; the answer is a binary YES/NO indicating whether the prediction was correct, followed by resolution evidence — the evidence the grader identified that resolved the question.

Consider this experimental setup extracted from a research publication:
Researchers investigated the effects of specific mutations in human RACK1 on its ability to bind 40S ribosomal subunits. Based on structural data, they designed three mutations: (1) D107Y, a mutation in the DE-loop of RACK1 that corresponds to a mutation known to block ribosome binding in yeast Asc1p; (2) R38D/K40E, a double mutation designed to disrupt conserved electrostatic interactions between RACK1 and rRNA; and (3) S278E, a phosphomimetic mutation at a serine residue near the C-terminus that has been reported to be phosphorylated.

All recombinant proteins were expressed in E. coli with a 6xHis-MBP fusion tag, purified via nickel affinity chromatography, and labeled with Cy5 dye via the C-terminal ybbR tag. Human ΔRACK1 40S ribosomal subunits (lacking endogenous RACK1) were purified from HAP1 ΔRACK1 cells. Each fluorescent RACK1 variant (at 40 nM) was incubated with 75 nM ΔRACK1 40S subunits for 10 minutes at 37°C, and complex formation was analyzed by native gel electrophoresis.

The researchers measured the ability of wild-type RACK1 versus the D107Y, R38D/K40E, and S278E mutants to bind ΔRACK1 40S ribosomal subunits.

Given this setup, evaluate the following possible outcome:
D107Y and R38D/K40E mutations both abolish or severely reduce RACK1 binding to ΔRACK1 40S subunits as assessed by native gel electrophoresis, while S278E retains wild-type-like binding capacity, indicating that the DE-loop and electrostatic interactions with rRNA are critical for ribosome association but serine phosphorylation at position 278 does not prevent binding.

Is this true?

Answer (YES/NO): NO